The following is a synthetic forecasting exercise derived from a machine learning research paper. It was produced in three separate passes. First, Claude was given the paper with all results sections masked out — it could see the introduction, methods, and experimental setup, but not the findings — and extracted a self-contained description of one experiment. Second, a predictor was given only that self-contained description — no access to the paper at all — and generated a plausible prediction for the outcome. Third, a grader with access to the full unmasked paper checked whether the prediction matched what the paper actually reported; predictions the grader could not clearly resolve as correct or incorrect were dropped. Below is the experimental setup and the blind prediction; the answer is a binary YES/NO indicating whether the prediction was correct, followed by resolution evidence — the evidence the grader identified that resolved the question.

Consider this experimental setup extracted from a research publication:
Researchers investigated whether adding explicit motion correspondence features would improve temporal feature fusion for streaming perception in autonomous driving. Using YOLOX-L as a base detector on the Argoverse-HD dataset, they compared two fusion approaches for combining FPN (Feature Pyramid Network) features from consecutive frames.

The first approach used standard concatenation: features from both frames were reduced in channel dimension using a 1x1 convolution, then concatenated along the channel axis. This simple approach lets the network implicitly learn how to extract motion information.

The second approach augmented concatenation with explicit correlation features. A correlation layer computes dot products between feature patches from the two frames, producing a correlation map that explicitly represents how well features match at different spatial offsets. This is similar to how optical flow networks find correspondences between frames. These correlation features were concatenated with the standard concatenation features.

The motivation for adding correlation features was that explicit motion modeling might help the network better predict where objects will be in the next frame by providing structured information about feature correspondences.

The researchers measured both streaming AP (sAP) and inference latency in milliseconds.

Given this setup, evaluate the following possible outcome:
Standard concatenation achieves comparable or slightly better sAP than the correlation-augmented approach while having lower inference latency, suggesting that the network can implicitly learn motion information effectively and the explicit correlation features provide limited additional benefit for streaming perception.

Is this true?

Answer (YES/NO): YES